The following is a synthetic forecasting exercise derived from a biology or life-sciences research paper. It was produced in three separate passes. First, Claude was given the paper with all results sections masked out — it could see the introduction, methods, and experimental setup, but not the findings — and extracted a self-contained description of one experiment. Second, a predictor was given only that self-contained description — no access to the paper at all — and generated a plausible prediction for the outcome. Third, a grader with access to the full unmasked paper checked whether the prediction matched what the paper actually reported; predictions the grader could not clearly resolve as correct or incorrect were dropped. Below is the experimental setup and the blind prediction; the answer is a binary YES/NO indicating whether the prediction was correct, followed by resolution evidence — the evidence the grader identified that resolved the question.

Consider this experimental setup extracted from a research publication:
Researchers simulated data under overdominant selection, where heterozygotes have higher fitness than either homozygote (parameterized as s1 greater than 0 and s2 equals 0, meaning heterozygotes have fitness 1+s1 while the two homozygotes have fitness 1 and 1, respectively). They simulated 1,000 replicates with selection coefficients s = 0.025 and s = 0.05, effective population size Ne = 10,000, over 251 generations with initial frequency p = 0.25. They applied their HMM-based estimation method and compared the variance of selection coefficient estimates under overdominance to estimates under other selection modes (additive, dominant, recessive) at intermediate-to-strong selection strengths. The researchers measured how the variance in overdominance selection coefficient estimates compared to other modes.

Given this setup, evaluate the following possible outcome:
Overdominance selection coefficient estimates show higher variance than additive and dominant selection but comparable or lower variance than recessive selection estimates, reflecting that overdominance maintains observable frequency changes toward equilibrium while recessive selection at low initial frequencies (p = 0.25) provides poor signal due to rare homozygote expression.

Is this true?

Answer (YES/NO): NO